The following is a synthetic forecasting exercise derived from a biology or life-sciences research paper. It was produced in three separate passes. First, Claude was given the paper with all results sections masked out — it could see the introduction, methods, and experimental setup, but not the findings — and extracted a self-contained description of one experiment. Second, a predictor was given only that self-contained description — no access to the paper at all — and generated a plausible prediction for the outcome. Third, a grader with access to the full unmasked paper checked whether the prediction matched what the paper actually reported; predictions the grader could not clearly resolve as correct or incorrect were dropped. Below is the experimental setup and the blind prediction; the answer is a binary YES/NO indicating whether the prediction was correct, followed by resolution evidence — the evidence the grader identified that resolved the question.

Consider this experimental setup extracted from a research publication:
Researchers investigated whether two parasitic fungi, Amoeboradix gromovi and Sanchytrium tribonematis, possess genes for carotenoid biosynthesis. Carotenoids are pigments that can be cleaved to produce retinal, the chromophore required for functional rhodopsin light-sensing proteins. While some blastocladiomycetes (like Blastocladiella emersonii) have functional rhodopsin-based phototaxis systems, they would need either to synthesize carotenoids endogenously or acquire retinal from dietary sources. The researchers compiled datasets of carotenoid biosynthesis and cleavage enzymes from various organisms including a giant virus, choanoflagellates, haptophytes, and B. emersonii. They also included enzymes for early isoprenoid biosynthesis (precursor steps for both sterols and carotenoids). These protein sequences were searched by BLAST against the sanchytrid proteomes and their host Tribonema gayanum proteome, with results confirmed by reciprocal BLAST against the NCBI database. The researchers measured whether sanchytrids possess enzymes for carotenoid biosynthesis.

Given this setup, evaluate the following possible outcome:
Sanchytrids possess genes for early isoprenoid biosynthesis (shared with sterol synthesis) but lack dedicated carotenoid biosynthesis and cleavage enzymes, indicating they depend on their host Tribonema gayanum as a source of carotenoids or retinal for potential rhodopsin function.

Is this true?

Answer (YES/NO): YES